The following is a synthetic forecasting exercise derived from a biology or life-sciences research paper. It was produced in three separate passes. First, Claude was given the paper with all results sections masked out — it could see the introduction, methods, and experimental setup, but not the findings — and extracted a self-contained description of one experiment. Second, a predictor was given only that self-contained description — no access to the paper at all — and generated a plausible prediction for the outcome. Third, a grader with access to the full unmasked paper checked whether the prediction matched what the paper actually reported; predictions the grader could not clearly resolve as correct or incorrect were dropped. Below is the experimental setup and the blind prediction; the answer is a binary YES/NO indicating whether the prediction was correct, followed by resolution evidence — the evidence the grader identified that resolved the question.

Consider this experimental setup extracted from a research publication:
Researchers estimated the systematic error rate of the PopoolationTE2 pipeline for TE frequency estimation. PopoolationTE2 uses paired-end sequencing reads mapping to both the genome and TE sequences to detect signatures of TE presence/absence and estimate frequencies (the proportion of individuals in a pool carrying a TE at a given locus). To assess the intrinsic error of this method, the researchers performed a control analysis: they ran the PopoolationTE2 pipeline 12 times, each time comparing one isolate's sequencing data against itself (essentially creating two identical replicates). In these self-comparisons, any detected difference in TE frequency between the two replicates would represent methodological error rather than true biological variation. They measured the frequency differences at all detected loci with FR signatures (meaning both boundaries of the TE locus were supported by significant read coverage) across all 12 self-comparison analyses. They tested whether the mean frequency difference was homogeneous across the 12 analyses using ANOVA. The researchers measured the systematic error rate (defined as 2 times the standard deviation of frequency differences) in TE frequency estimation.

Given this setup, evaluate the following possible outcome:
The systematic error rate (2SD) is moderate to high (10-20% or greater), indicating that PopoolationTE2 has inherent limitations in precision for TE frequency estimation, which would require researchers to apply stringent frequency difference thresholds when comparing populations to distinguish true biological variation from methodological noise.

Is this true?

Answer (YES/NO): NO